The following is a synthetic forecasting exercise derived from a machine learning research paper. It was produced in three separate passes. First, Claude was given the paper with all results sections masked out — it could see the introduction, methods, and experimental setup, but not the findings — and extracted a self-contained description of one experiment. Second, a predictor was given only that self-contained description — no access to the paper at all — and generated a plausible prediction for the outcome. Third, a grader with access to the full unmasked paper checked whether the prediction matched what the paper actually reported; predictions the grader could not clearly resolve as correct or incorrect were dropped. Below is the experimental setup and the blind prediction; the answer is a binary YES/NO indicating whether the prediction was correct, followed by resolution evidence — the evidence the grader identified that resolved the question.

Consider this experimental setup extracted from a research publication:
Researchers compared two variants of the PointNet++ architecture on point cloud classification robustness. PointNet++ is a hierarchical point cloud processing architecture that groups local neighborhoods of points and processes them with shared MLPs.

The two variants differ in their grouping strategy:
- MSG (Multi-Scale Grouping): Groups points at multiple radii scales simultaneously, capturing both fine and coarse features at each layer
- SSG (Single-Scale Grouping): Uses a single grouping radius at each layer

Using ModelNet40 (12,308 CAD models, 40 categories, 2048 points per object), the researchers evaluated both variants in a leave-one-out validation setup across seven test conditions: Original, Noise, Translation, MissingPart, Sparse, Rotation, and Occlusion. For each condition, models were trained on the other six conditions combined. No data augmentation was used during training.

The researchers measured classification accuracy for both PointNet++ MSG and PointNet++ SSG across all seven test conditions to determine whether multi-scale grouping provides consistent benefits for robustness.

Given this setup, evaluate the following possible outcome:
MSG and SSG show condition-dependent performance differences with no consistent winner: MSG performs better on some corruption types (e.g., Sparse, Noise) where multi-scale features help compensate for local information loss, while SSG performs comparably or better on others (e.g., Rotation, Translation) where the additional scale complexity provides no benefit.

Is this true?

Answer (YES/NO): NO